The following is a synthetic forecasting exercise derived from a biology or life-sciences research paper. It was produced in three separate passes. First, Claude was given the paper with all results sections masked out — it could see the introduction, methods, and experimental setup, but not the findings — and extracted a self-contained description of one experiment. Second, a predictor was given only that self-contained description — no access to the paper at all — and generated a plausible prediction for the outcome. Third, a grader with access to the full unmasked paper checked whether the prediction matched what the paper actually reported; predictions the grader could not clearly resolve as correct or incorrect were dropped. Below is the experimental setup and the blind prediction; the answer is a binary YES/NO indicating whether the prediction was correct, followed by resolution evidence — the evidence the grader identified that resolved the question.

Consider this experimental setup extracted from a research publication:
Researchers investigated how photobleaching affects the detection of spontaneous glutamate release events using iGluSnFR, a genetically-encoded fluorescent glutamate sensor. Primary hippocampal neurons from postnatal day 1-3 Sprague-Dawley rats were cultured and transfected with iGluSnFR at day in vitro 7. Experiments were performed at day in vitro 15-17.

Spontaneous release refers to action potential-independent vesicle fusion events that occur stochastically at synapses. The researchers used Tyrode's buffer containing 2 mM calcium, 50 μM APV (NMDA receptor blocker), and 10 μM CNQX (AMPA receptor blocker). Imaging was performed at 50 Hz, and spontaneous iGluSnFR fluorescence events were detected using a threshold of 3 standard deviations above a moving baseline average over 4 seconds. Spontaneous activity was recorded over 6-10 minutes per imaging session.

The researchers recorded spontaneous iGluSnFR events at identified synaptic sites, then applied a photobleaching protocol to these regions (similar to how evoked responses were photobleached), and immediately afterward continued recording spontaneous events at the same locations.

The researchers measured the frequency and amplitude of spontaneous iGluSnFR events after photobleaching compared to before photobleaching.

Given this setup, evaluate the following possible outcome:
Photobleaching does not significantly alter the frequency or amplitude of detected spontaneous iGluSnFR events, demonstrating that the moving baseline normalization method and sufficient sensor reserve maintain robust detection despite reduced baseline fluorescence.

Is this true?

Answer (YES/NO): NO